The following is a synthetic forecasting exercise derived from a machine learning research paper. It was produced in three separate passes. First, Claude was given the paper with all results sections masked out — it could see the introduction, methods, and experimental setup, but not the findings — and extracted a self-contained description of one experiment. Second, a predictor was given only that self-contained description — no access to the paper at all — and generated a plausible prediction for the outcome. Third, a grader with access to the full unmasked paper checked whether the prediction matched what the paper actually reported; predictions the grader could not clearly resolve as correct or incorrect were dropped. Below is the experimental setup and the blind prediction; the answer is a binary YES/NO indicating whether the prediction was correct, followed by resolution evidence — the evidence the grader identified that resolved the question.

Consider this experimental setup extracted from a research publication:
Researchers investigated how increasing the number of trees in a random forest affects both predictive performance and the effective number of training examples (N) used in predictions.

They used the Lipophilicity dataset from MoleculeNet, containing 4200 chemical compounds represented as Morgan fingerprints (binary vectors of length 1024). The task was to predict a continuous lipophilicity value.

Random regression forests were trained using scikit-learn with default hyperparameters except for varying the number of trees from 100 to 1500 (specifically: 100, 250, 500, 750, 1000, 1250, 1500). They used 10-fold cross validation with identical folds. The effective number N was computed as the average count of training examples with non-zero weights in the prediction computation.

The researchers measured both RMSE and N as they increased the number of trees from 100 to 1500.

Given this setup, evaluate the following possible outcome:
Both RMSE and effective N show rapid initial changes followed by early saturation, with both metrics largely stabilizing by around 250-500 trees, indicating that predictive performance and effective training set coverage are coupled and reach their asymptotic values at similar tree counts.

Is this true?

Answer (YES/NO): NO